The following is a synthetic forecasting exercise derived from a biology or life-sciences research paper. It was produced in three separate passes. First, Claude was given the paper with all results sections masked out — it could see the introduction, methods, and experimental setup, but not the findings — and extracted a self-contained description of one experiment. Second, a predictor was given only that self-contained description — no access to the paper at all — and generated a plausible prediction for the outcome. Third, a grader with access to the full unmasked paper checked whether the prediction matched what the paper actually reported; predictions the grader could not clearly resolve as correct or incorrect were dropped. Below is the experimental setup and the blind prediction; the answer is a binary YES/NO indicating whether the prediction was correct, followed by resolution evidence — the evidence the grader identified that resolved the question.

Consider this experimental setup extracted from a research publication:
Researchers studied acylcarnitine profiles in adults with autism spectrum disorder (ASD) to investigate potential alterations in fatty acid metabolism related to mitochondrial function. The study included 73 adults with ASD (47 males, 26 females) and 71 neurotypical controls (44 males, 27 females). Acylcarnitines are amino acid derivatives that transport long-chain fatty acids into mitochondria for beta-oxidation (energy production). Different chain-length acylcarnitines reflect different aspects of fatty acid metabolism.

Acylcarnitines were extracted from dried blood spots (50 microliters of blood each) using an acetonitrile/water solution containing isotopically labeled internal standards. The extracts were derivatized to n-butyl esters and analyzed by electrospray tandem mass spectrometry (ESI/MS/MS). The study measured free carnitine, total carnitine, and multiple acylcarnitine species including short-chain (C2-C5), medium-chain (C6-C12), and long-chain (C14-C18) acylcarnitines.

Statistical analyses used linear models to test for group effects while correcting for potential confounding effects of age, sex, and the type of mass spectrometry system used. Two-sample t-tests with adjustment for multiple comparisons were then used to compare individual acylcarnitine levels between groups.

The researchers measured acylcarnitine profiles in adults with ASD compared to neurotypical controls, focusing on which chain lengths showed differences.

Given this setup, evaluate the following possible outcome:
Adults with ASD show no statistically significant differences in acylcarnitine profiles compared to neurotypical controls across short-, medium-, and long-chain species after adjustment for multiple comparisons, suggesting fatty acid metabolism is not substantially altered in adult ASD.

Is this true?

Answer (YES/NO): NO